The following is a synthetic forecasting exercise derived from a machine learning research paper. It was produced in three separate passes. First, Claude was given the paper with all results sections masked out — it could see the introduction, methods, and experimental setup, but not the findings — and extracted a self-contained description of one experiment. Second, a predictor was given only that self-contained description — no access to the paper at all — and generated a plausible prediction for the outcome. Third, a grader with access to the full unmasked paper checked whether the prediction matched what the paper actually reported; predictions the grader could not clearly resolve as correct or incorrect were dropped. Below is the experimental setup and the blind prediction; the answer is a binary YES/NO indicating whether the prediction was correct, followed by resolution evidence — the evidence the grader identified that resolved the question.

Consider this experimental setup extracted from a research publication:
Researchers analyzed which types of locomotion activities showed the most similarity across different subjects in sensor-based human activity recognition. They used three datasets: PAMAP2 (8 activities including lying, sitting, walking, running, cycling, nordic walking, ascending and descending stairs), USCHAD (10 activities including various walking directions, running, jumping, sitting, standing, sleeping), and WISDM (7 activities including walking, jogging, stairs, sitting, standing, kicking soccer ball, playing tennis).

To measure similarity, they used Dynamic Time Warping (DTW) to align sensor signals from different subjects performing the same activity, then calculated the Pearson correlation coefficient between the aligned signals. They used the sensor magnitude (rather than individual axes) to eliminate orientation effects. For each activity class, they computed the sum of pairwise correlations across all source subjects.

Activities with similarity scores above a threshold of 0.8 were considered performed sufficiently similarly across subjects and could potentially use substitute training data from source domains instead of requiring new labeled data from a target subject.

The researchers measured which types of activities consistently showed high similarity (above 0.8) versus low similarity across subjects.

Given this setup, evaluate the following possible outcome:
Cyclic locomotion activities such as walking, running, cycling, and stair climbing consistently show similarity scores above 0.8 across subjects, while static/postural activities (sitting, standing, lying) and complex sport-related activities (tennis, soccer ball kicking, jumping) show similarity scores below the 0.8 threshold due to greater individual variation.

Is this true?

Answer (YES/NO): NO